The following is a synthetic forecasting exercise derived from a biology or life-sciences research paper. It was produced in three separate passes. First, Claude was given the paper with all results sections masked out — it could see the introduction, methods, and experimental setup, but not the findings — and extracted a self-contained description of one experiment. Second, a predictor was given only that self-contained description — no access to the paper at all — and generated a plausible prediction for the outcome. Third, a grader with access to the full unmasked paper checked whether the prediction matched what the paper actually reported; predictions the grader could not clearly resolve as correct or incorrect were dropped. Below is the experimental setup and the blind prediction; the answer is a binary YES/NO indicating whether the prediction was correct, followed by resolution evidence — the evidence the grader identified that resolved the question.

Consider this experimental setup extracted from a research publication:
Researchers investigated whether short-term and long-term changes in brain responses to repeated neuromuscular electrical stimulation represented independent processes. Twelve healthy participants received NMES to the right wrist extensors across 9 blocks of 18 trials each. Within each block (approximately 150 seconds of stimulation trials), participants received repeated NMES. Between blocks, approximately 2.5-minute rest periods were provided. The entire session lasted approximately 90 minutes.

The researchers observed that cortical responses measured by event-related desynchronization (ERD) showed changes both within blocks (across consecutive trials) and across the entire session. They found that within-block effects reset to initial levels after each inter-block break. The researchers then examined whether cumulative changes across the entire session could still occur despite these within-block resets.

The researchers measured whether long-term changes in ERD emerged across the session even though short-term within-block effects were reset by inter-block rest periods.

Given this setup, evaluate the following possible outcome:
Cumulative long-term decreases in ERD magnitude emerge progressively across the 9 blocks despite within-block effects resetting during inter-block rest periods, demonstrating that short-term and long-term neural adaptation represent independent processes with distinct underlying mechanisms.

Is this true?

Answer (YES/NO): NO